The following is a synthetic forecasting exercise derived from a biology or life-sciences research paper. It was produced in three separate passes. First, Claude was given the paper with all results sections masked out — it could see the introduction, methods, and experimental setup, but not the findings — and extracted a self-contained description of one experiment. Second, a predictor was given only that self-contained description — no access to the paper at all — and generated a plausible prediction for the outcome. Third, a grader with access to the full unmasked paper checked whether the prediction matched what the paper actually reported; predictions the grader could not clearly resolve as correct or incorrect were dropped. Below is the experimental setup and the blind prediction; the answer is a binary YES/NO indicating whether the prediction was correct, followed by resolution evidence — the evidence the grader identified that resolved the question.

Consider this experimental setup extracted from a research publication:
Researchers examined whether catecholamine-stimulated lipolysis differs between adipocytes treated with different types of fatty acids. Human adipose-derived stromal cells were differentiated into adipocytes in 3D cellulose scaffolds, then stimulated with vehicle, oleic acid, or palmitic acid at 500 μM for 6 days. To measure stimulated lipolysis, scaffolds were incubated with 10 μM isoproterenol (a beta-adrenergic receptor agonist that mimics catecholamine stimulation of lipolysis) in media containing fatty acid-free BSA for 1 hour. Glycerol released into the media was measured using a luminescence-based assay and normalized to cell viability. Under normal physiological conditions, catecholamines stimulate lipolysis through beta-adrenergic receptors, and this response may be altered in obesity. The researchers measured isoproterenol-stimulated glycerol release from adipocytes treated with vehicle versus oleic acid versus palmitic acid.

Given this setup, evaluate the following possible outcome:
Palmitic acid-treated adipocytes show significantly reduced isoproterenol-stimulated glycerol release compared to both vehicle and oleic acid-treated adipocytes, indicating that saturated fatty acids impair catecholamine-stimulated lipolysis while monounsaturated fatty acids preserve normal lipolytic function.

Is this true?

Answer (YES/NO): NO